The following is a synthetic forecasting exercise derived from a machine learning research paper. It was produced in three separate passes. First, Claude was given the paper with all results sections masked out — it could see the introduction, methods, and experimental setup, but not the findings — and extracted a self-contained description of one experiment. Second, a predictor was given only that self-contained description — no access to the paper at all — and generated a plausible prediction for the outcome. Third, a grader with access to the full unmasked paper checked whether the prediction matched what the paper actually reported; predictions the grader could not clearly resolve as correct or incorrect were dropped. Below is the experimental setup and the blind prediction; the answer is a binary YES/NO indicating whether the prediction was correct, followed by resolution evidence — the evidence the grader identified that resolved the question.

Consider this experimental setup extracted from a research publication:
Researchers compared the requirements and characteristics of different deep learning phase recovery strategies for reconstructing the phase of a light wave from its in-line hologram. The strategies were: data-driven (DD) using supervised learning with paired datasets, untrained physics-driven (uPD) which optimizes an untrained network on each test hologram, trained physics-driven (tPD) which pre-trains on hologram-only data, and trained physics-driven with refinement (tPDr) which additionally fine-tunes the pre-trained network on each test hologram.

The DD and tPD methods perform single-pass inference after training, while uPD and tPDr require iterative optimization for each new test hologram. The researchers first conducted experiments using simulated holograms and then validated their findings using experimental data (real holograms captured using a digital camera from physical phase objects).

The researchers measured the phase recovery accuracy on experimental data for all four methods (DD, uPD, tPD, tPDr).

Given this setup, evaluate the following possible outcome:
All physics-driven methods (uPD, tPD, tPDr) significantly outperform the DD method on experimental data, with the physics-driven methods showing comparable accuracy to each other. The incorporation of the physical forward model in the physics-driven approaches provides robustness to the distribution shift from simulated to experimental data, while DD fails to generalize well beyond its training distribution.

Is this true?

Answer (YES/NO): NO